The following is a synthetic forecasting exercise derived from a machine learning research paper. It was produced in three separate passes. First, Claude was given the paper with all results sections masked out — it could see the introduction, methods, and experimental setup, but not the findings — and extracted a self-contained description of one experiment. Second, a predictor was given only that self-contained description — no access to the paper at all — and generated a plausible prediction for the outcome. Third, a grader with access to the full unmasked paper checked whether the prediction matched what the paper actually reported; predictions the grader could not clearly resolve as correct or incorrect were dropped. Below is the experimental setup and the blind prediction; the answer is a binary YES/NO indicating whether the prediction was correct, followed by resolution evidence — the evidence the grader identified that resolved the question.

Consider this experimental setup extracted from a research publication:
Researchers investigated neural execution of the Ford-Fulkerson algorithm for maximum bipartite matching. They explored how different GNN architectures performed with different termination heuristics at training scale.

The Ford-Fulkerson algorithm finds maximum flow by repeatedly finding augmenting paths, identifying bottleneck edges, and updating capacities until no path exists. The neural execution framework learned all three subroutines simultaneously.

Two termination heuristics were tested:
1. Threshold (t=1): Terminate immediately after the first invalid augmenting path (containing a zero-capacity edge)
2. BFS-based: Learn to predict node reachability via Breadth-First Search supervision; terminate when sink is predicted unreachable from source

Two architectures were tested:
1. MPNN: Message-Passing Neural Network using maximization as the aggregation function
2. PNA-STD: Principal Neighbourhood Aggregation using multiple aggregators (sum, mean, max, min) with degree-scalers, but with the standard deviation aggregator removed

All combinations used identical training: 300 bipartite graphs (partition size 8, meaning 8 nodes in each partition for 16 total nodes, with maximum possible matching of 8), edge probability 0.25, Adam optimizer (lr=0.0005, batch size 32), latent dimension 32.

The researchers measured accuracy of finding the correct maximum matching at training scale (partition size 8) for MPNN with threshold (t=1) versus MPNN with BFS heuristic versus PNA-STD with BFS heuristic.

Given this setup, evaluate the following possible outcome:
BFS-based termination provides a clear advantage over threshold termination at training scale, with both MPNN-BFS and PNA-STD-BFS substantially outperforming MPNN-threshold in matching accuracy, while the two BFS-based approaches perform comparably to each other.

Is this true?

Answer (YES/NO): NO